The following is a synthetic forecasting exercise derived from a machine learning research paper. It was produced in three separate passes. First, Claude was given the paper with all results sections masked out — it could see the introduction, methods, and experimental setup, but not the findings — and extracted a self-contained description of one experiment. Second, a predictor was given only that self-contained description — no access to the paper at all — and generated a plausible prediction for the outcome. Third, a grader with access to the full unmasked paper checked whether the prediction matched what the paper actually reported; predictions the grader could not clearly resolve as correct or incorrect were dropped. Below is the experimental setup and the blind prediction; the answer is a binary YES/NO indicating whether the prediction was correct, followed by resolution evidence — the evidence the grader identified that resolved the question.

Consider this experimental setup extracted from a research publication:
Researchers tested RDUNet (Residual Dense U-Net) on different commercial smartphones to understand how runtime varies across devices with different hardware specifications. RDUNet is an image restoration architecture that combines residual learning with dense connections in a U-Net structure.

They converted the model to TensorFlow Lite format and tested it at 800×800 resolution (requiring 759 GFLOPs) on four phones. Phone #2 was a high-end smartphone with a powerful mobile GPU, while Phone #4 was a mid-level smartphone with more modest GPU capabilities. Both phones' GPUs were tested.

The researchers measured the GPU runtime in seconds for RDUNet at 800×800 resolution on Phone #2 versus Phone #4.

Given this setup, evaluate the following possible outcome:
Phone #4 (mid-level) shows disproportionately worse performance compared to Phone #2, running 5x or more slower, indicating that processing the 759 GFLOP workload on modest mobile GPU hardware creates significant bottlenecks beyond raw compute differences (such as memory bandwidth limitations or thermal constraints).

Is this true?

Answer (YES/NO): YES